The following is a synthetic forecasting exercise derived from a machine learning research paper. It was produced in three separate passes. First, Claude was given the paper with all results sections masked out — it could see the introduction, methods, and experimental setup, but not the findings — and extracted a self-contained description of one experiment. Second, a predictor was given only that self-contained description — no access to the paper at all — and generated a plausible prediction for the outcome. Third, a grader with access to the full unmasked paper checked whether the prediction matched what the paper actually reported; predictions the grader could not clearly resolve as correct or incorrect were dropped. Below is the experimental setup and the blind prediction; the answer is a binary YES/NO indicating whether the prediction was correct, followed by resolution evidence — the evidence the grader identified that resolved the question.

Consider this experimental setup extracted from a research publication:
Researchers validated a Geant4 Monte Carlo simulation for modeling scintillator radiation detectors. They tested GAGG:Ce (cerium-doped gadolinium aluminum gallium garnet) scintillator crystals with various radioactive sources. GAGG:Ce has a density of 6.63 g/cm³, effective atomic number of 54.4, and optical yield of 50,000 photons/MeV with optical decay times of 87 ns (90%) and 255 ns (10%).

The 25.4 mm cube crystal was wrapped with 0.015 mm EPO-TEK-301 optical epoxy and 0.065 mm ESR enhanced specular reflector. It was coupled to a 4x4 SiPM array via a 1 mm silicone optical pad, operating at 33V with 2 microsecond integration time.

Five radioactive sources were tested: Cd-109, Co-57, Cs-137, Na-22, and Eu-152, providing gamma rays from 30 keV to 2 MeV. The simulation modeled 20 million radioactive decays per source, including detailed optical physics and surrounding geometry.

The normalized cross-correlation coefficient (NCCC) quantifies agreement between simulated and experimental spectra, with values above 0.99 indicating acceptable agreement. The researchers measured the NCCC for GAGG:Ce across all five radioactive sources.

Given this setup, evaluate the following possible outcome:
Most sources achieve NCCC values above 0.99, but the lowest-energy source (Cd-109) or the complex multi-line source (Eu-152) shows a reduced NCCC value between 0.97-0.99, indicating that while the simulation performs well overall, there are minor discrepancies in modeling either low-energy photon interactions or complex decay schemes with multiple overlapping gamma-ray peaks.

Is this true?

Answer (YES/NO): NO